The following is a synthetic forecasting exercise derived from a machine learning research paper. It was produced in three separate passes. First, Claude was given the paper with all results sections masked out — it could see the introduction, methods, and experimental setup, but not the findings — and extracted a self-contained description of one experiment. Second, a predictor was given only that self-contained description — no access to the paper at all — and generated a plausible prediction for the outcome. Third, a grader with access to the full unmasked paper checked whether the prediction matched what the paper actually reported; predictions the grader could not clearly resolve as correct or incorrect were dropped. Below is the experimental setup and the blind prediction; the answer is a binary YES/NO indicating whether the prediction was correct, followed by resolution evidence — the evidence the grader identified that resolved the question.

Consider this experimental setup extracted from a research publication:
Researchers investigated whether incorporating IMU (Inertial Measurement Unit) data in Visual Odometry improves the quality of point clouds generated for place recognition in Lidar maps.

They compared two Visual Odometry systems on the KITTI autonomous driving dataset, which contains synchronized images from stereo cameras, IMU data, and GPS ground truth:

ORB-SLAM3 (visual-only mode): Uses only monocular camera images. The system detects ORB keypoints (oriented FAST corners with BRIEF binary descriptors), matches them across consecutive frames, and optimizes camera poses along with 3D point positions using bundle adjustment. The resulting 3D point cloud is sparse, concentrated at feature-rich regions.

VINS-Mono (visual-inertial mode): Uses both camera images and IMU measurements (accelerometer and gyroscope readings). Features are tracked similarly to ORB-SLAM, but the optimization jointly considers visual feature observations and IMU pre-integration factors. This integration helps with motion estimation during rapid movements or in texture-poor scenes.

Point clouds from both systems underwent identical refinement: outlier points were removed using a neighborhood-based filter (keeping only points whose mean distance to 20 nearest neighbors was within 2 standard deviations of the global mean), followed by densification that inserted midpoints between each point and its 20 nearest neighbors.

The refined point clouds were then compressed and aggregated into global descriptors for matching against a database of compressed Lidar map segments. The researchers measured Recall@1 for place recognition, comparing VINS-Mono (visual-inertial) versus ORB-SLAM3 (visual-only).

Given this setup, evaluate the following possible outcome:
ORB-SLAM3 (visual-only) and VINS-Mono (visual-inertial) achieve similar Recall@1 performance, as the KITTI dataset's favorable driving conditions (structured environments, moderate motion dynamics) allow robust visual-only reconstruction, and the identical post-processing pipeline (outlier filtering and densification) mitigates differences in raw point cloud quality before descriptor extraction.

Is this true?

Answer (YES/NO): NO